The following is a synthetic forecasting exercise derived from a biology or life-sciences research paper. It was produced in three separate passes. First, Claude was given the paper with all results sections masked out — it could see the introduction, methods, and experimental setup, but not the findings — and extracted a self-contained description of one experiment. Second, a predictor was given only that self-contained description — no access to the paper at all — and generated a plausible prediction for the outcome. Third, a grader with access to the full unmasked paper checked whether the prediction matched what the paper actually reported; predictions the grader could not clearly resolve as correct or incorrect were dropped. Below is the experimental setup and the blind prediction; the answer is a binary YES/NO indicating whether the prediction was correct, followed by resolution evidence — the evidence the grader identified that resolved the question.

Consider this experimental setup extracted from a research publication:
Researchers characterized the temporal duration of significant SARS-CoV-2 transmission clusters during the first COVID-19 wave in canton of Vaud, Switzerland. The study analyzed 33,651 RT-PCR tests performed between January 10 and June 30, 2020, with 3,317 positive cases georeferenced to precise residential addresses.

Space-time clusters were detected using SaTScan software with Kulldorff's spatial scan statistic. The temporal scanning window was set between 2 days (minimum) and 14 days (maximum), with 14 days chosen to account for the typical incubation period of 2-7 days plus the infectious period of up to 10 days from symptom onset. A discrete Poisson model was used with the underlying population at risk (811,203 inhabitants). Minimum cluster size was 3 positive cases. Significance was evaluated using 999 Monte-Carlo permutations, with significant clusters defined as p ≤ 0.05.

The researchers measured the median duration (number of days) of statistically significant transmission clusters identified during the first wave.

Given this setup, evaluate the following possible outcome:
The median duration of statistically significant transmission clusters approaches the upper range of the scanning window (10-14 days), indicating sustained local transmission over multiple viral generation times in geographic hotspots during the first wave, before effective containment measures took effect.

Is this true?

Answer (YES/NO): YES